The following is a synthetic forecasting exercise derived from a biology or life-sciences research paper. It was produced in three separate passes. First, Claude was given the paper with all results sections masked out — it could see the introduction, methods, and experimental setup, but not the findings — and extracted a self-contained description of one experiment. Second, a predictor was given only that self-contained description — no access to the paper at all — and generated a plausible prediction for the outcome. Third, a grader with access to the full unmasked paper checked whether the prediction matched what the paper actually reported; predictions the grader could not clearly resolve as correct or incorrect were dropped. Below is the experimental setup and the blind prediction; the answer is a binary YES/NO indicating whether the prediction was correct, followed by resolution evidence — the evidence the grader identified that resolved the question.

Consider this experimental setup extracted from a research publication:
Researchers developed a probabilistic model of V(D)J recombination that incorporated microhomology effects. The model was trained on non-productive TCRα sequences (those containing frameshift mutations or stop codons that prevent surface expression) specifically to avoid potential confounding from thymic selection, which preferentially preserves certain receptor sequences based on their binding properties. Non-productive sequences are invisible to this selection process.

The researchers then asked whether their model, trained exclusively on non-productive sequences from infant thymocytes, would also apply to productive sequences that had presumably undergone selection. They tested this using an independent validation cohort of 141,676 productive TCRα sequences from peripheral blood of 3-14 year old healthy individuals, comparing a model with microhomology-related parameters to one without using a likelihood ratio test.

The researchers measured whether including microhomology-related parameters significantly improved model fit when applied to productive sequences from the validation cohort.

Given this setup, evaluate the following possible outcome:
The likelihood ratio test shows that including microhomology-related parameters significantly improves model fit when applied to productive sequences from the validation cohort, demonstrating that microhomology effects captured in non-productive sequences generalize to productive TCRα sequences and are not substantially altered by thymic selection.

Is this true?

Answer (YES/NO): NO